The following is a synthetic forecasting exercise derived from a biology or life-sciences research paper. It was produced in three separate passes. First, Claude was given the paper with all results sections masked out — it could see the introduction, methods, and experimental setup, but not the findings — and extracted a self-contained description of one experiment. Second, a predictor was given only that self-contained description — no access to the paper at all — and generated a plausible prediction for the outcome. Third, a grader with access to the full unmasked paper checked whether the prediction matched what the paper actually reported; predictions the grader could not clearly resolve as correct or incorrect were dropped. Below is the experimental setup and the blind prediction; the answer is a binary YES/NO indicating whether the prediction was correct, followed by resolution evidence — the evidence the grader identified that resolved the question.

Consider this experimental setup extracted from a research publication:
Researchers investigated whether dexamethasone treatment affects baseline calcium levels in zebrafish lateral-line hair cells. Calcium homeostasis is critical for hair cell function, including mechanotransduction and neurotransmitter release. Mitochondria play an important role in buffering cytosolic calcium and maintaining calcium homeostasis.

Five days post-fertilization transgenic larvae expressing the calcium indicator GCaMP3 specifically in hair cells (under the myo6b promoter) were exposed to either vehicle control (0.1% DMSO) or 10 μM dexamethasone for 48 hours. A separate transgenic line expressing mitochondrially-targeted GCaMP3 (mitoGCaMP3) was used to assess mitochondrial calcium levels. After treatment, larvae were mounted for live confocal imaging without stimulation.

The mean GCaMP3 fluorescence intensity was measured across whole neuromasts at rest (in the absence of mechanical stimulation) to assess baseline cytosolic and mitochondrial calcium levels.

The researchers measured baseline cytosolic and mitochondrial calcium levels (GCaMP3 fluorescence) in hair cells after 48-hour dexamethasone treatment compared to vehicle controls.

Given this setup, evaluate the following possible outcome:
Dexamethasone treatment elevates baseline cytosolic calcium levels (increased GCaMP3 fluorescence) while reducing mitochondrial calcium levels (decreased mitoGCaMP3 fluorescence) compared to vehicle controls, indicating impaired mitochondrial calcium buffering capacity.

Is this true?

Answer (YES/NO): NO